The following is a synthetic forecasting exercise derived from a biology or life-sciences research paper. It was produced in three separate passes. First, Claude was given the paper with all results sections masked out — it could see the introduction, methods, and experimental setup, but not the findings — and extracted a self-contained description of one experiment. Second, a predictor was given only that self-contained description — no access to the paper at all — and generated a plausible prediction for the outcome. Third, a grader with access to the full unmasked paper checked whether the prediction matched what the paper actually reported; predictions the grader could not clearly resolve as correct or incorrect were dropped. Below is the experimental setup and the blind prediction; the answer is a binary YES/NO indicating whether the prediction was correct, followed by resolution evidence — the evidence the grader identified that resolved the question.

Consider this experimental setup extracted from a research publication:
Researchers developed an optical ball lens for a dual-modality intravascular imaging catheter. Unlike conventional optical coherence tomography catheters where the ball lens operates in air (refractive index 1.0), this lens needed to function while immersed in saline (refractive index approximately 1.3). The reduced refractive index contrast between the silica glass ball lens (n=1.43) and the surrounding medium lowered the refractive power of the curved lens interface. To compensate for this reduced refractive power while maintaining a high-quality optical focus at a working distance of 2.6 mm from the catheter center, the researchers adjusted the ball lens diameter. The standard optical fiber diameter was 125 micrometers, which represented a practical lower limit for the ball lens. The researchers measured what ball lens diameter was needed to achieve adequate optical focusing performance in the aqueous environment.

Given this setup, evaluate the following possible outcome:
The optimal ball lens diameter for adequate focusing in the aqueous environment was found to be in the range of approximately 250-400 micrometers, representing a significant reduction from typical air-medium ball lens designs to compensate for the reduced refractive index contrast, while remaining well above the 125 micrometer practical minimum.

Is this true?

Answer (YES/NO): NO